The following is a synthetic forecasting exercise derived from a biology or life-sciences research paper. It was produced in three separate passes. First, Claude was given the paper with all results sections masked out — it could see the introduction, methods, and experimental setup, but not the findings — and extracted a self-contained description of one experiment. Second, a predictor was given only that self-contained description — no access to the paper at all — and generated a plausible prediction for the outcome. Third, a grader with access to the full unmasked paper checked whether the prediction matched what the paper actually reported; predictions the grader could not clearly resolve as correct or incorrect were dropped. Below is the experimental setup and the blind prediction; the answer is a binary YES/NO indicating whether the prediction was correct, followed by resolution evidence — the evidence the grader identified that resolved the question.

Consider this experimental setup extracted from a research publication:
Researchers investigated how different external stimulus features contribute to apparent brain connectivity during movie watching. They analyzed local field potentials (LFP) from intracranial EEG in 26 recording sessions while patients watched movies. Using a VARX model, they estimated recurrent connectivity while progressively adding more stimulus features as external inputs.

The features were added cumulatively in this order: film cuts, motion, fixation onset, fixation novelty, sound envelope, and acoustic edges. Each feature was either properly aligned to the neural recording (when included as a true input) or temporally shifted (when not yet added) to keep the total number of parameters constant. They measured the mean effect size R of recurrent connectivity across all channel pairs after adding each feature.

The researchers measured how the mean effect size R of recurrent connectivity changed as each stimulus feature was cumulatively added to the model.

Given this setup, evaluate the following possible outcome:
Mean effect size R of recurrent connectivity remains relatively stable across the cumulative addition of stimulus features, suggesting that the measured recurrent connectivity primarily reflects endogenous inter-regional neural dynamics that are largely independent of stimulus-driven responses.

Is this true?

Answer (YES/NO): NO